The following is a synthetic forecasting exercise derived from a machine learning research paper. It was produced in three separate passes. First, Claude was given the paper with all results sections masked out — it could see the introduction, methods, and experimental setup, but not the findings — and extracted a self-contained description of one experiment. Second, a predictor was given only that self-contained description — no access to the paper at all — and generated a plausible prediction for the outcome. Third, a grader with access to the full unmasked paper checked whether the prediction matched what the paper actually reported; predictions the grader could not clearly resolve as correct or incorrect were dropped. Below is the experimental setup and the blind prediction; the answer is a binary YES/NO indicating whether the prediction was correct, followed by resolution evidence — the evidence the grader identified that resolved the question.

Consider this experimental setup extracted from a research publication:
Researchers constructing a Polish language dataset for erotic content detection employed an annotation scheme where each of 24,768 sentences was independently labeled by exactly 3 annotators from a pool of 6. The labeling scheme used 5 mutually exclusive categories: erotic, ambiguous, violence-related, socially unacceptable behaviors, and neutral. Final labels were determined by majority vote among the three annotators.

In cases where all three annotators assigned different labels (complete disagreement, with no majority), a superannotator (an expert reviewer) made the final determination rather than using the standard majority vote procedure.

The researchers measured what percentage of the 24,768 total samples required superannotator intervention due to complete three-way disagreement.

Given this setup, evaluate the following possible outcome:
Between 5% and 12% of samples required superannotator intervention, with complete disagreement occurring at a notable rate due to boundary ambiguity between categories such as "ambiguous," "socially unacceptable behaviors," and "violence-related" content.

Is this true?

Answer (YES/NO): NO